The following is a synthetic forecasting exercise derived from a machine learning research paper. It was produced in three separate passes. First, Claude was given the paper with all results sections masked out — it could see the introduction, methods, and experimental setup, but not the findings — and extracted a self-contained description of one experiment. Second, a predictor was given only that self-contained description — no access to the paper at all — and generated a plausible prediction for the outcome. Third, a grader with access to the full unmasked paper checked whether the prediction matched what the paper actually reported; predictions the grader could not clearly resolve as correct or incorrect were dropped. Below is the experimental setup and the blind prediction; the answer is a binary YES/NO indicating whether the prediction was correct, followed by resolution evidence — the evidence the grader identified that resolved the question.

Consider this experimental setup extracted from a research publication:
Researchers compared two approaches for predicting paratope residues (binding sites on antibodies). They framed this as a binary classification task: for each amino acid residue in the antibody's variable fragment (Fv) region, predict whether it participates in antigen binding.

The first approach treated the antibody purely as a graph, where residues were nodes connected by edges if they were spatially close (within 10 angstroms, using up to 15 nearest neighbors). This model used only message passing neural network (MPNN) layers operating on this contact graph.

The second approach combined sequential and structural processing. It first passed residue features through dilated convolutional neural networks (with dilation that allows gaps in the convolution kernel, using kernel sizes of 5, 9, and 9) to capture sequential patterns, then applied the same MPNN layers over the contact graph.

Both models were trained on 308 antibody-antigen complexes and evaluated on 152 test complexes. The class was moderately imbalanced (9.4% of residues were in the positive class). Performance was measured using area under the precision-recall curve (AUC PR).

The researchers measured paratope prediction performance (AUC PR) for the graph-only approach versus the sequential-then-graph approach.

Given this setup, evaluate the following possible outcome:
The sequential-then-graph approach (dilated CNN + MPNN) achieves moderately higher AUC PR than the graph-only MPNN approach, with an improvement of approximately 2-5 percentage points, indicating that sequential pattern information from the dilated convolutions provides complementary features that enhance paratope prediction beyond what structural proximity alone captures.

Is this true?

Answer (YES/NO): NO